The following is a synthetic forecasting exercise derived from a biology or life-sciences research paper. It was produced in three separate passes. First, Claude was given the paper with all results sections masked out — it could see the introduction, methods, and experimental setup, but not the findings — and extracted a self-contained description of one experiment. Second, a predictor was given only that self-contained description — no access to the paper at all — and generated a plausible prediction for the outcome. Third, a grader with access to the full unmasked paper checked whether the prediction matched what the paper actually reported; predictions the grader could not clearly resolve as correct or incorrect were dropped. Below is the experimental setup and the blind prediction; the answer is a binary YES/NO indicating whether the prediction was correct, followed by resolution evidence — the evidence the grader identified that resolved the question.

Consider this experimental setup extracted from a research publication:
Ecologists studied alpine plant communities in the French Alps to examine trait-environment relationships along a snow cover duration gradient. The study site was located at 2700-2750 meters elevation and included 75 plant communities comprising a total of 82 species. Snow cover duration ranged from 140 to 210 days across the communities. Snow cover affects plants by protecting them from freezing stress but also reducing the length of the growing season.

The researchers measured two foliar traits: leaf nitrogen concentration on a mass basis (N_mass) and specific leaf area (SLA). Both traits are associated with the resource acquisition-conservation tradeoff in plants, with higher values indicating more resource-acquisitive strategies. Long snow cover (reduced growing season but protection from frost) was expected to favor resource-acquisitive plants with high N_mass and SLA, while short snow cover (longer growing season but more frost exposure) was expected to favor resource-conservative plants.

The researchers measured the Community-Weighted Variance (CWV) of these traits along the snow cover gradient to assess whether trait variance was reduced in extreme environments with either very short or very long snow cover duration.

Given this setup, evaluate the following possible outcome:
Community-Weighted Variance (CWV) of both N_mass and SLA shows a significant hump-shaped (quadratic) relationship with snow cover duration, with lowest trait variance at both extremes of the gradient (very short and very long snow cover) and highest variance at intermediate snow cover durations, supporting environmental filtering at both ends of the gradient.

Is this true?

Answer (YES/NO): NO